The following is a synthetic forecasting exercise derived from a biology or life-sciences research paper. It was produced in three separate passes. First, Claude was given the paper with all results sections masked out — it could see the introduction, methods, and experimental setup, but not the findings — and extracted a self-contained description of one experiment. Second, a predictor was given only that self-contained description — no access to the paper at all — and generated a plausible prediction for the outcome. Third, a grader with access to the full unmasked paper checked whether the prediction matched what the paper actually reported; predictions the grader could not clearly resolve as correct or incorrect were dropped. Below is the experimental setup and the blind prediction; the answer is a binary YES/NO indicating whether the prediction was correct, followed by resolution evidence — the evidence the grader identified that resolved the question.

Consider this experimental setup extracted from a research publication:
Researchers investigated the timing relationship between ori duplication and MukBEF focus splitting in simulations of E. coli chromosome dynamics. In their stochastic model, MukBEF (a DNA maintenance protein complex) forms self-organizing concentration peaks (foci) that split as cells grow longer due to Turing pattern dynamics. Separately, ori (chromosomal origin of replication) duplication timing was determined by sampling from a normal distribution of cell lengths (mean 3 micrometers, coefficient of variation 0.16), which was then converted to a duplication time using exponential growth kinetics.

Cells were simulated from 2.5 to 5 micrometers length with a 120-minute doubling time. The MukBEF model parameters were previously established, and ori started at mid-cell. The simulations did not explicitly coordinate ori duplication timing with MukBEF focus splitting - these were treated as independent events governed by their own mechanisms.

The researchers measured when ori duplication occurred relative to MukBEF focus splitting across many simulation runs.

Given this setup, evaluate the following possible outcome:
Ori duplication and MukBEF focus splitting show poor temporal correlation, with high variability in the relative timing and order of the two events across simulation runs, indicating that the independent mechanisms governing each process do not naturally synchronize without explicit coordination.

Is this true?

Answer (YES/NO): NO